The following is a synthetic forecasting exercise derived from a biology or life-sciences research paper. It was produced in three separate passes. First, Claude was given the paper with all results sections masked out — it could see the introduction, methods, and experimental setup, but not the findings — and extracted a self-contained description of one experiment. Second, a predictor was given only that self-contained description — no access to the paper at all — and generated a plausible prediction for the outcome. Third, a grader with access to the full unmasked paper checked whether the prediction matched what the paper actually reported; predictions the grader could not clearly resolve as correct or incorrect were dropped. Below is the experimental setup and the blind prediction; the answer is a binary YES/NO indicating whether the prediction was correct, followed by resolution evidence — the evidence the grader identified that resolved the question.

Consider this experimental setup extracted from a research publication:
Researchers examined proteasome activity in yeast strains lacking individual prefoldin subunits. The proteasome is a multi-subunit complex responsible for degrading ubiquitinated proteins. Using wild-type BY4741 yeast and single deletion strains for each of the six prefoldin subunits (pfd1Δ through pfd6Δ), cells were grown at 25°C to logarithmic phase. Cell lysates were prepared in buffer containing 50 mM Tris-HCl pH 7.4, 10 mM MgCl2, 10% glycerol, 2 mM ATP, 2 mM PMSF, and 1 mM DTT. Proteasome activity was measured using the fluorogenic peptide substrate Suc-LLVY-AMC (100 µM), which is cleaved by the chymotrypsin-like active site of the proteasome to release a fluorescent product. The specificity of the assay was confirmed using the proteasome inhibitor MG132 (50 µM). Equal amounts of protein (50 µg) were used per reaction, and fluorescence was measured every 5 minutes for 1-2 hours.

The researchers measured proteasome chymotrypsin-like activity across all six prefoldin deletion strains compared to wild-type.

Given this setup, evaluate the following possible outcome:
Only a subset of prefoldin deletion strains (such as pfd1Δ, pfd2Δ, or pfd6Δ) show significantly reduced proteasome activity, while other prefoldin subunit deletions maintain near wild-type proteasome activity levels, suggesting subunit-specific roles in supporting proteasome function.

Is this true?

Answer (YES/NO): NO